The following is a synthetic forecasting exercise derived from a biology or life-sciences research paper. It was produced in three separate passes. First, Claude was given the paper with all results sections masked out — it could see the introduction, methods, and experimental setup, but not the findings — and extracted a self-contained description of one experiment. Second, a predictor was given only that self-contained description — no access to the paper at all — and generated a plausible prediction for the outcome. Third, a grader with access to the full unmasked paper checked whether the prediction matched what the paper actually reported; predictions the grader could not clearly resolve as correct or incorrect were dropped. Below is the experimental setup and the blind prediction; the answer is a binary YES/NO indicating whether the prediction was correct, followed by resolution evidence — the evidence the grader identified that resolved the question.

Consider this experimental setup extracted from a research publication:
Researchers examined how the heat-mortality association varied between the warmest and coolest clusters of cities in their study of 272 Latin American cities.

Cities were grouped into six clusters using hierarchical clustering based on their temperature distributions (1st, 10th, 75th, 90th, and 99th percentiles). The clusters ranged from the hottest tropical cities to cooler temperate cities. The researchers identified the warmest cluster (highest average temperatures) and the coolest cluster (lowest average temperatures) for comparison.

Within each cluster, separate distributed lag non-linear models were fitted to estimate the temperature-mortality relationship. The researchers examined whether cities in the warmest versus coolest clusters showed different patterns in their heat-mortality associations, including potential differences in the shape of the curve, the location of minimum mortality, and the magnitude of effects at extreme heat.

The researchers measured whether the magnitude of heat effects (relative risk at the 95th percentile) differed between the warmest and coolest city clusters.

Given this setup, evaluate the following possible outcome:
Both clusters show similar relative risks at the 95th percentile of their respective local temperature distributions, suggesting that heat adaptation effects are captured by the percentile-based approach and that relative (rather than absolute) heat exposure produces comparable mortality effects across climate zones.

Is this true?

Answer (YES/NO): NO